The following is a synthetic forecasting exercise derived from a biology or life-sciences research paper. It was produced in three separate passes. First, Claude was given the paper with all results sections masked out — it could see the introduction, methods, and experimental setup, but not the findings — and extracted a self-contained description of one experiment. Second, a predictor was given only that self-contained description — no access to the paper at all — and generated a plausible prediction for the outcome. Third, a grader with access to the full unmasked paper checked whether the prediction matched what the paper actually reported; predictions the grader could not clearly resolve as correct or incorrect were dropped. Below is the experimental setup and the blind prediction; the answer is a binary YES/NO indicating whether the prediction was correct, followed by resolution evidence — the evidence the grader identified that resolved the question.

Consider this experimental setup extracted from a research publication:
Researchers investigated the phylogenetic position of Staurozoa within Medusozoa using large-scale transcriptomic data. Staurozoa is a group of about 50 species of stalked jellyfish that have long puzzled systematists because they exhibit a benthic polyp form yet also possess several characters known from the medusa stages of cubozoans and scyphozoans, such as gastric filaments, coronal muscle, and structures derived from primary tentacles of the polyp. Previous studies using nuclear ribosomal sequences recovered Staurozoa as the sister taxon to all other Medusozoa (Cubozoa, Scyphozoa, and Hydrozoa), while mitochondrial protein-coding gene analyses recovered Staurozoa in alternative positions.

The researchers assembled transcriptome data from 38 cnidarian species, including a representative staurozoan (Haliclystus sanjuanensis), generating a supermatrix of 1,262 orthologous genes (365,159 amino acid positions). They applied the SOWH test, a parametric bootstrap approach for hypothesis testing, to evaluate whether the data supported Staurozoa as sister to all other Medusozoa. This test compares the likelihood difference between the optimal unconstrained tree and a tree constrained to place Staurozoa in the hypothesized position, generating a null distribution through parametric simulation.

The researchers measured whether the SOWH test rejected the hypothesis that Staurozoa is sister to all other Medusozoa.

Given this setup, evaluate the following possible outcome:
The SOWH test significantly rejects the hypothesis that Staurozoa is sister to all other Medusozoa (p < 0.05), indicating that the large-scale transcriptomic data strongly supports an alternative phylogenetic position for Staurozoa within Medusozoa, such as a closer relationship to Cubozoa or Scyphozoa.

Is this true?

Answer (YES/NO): YES